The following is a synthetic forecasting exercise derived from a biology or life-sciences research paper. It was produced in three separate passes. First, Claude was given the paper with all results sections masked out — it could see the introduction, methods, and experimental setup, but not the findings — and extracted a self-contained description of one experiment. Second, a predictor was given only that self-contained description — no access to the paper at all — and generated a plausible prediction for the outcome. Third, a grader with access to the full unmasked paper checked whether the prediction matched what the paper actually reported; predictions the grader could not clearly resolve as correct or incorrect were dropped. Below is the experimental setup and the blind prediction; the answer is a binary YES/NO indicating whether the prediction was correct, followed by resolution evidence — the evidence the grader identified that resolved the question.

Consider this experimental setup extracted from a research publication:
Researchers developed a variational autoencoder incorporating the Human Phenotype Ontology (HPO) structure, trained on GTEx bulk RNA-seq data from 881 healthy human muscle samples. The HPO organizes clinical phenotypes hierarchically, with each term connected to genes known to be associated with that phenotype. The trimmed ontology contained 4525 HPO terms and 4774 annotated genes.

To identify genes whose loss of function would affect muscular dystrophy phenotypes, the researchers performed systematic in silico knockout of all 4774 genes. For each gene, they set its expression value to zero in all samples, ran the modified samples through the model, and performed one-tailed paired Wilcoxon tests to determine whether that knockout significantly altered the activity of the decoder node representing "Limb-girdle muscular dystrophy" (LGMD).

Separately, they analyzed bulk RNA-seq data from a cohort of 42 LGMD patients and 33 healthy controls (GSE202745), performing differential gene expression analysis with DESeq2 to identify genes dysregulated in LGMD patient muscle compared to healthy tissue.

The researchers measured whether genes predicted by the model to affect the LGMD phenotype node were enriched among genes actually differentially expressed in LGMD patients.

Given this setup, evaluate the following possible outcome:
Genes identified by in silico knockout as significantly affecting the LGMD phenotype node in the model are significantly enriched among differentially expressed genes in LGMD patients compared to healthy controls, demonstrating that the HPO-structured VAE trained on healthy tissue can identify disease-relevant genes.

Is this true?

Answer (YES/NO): YES